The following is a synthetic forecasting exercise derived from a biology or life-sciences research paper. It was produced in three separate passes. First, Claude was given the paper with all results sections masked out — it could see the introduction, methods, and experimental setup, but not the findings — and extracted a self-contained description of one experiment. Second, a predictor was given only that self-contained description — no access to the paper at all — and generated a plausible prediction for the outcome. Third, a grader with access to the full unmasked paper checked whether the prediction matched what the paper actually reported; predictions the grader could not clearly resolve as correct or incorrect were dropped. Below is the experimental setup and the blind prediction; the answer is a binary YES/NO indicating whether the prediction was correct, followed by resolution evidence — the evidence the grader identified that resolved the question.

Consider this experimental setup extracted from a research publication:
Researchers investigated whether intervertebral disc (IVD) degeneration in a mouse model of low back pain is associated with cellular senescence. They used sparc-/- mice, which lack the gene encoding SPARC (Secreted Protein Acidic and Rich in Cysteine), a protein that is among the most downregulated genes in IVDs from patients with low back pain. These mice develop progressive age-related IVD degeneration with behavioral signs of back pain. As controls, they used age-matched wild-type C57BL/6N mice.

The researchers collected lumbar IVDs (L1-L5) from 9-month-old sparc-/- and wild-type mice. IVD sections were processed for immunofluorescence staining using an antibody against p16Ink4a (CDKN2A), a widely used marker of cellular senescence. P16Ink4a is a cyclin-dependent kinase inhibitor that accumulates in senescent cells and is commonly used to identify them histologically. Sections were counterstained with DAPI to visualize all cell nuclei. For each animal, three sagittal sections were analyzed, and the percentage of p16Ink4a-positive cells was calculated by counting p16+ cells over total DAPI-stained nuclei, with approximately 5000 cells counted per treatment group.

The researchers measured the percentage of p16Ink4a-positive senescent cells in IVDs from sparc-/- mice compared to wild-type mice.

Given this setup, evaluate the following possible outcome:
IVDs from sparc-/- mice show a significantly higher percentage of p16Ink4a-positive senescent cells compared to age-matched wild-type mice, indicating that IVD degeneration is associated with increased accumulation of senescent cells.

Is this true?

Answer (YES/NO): YES